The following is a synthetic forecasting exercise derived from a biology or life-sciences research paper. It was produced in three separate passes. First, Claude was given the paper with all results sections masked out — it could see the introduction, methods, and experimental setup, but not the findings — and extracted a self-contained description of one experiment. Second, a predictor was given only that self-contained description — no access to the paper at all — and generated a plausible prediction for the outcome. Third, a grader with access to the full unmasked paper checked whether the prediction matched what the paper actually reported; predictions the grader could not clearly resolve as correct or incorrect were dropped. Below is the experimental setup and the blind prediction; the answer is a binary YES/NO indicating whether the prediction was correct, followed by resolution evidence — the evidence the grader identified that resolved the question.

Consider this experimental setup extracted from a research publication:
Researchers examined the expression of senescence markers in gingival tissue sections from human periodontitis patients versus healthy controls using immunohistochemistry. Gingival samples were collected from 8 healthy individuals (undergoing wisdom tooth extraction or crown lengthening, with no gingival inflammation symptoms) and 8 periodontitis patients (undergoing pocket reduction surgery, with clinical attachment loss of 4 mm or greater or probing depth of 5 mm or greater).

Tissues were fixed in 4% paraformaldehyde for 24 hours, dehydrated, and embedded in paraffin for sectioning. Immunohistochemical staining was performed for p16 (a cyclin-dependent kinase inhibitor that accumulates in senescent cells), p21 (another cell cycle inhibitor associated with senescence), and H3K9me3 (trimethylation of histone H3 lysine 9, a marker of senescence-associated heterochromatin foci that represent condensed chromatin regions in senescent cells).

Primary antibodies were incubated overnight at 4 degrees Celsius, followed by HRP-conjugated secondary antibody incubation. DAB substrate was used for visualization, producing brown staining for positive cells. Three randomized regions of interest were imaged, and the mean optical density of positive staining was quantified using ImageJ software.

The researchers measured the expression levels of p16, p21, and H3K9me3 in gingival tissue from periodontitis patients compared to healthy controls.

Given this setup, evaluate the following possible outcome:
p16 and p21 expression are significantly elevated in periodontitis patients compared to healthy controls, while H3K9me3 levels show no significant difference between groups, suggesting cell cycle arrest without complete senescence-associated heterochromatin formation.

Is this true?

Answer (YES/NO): NO